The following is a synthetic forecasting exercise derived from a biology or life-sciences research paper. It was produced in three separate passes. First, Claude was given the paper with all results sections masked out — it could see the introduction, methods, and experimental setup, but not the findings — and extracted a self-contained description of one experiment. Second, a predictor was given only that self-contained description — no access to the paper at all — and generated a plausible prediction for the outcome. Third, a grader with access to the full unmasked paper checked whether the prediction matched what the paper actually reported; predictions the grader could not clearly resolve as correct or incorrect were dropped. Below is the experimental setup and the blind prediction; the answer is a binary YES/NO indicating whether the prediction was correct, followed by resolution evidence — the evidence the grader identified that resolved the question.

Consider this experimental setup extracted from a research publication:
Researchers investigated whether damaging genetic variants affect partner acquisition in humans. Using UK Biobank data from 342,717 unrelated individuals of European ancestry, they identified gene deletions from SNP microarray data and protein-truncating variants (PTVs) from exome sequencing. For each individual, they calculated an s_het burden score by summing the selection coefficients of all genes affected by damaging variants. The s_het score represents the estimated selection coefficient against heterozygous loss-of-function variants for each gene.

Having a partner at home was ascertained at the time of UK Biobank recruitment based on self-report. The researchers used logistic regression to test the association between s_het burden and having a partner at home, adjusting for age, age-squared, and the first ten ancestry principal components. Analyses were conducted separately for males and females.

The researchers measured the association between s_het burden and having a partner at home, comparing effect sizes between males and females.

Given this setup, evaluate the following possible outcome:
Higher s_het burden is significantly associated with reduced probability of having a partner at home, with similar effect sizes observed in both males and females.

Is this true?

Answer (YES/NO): NO